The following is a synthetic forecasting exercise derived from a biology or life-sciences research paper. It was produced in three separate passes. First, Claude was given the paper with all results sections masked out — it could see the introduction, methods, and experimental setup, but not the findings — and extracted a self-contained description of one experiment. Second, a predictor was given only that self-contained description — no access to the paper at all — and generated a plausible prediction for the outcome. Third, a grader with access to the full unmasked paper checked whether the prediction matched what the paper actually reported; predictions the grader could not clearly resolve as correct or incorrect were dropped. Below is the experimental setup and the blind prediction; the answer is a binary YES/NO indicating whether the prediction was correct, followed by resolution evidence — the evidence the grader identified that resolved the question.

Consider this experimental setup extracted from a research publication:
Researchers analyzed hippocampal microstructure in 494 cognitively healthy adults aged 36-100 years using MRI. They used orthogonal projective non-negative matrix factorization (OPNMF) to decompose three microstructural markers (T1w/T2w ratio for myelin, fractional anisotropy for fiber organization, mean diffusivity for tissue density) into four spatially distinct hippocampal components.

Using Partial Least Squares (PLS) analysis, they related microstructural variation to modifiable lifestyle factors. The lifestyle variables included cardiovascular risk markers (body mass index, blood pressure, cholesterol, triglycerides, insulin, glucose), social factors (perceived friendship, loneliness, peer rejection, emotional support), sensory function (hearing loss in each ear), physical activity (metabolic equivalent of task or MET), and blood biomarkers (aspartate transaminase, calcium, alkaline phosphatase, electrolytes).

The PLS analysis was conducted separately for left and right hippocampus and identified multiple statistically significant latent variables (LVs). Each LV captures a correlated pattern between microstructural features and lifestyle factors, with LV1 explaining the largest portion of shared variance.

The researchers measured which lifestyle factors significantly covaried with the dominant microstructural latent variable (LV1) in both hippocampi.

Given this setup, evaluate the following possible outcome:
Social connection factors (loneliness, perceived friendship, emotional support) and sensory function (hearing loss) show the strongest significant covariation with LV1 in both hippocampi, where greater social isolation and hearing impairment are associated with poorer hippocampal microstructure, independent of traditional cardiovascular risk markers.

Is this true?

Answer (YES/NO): NO